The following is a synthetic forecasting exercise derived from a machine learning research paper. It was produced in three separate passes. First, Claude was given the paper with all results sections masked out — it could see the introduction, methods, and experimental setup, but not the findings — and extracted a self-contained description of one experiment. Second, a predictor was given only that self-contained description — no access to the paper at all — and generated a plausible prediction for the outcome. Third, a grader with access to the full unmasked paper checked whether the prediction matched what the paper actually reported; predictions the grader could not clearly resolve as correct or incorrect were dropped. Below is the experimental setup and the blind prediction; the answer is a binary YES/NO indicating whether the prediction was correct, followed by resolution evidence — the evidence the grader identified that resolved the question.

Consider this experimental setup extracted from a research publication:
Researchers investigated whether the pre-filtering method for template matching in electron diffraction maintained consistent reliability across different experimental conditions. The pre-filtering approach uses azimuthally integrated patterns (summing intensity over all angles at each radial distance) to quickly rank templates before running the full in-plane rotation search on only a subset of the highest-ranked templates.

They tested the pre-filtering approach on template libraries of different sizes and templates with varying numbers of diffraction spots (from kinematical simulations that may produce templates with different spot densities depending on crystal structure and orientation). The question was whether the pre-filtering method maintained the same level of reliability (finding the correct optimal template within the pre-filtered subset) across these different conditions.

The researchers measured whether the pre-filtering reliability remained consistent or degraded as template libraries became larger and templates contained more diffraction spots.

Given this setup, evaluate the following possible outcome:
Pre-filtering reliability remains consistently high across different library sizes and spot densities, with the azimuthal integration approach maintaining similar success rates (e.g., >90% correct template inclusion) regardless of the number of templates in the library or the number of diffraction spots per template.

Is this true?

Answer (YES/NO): NO